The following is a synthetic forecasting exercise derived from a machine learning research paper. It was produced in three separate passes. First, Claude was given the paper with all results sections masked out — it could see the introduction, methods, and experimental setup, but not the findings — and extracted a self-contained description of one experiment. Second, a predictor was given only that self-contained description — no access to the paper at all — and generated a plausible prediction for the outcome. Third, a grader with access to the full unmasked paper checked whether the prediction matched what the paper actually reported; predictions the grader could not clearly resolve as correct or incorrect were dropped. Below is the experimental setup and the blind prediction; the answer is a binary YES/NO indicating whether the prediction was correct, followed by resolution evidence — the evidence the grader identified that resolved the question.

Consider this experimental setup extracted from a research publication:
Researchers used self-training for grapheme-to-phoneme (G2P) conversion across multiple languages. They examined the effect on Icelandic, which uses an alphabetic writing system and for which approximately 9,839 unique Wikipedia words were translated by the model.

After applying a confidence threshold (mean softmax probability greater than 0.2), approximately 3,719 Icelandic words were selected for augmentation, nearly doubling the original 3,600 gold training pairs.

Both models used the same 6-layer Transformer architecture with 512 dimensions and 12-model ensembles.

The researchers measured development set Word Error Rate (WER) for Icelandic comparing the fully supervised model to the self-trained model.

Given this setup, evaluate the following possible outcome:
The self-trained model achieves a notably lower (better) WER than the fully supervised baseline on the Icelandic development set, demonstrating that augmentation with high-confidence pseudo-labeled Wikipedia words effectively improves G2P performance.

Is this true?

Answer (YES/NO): NO